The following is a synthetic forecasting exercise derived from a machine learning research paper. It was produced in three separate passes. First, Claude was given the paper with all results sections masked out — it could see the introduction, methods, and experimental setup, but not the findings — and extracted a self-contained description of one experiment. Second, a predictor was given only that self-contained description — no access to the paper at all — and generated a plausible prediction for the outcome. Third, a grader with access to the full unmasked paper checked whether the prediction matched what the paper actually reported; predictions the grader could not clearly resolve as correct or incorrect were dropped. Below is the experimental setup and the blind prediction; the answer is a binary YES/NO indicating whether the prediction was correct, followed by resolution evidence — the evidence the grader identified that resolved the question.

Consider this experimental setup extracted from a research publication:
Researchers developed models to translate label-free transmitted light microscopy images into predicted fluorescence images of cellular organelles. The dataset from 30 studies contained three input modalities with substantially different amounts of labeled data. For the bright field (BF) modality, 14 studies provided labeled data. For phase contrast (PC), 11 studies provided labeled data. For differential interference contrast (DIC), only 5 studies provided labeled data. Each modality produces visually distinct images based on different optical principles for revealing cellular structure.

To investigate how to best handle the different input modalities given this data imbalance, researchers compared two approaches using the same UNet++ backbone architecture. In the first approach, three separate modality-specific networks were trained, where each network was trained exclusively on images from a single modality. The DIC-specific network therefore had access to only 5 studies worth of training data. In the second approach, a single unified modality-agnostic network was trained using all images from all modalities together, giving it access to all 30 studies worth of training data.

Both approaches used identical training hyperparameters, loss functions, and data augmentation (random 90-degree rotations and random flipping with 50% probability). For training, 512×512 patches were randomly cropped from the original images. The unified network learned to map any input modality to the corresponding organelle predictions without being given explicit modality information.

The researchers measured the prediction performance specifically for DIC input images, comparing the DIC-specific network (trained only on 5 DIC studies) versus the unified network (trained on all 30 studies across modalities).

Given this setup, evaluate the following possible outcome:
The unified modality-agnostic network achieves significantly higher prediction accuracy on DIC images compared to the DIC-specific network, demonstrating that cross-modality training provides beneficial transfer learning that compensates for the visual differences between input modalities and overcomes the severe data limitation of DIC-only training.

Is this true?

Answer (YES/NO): NO